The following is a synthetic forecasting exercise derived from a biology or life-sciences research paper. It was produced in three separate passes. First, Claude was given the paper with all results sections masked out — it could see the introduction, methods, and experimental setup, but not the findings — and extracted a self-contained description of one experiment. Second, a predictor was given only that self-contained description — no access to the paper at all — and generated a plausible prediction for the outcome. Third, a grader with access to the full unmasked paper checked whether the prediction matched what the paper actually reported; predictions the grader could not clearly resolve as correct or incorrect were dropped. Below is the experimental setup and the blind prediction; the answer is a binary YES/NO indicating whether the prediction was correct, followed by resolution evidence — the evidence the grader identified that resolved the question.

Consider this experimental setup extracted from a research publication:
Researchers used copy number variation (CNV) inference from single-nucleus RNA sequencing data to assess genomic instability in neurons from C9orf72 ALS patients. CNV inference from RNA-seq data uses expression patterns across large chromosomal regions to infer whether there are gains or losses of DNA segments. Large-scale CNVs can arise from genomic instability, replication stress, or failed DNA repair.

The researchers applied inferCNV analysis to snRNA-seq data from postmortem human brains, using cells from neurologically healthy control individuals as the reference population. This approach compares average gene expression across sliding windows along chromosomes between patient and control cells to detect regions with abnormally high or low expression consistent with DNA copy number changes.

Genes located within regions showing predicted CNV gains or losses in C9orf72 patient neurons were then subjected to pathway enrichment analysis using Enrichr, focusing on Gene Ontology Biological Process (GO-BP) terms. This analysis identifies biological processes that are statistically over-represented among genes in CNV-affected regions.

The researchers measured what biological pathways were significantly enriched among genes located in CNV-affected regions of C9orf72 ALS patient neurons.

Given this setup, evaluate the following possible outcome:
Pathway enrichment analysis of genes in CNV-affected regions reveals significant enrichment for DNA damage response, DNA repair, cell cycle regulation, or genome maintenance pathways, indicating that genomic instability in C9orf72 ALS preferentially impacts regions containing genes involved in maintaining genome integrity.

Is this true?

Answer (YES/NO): YES